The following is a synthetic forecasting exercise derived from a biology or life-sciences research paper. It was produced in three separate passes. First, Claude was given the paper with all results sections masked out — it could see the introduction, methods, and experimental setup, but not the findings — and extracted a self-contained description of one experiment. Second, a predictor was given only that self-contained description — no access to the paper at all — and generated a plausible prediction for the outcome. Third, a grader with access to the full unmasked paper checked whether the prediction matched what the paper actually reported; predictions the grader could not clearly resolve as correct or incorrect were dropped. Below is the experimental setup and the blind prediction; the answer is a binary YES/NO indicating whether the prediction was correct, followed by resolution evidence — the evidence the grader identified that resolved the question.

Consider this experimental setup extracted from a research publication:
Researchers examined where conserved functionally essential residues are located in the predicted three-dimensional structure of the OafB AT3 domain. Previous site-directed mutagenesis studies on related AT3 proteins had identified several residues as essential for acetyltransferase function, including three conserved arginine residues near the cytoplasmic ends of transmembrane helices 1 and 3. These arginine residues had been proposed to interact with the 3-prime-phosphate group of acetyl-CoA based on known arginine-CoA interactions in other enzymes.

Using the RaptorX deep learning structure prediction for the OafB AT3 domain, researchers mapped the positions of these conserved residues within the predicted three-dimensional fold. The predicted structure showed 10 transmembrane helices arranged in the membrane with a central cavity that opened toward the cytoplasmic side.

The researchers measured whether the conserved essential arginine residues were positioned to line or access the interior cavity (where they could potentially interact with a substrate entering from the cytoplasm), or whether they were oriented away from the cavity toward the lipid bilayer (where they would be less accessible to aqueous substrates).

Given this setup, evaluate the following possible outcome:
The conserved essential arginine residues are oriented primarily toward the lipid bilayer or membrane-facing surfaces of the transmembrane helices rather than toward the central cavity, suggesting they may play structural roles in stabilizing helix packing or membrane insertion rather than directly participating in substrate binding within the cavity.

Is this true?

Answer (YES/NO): NO